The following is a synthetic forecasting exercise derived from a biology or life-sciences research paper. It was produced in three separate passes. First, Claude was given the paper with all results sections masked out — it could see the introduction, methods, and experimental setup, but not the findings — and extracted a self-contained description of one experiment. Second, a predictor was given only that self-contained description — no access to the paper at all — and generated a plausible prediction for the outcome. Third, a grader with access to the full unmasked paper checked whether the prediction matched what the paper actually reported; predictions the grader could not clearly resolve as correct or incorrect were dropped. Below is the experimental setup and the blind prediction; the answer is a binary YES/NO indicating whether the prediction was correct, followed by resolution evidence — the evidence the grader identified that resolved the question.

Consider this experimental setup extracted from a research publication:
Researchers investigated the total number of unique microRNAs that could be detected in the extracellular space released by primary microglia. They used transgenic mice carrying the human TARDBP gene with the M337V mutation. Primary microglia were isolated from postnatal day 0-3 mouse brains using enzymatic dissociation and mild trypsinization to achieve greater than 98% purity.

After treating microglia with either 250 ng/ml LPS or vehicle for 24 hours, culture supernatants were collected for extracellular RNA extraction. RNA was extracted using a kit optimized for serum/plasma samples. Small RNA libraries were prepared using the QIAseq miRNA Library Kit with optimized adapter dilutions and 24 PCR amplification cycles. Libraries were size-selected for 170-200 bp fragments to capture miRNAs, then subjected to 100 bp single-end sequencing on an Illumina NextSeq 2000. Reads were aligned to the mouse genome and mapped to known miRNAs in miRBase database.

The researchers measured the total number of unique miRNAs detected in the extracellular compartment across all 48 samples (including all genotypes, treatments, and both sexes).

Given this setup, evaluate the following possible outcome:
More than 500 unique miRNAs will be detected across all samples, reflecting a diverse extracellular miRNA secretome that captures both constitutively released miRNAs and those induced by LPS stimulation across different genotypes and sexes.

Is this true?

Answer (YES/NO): NO